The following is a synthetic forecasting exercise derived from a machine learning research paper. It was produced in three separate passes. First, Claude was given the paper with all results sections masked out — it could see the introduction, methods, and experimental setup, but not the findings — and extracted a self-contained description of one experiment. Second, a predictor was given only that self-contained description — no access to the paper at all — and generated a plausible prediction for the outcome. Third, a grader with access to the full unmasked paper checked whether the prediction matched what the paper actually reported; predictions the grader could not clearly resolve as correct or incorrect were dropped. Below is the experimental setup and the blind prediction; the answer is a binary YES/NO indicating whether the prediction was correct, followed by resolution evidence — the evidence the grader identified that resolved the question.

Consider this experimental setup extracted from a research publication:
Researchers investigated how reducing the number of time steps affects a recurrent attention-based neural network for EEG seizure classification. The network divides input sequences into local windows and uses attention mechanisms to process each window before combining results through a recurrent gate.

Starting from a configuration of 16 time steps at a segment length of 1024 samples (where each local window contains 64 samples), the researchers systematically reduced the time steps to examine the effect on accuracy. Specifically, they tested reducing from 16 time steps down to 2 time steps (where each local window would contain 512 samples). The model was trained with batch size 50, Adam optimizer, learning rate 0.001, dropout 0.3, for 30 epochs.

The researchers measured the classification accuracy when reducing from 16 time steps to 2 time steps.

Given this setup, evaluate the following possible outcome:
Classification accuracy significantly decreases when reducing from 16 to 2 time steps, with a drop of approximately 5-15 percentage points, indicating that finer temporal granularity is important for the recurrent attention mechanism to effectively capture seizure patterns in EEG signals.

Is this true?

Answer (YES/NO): YES